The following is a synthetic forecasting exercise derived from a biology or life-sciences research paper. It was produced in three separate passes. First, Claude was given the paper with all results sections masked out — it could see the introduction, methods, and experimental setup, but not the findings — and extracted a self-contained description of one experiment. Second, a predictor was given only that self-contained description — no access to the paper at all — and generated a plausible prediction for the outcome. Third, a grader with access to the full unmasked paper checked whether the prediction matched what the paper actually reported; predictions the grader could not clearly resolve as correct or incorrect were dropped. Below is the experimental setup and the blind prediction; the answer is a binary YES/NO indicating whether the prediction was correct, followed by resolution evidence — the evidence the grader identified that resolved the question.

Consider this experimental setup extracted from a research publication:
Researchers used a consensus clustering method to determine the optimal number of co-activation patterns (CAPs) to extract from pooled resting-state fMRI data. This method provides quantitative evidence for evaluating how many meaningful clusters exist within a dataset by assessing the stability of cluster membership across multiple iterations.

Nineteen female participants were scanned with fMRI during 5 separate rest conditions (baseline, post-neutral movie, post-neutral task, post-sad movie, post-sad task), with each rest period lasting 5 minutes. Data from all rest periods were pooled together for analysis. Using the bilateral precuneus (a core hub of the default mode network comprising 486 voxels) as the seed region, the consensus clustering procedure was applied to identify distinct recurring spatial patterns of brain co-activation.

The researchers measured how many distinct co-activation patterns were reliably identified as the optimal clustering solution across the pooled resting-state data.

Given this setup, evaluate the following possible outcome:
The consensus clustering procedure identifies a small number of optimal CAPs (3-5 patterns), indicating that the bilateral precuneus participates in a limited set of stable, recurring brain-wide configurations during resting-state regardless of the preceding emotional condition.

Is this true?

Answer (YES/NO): NO